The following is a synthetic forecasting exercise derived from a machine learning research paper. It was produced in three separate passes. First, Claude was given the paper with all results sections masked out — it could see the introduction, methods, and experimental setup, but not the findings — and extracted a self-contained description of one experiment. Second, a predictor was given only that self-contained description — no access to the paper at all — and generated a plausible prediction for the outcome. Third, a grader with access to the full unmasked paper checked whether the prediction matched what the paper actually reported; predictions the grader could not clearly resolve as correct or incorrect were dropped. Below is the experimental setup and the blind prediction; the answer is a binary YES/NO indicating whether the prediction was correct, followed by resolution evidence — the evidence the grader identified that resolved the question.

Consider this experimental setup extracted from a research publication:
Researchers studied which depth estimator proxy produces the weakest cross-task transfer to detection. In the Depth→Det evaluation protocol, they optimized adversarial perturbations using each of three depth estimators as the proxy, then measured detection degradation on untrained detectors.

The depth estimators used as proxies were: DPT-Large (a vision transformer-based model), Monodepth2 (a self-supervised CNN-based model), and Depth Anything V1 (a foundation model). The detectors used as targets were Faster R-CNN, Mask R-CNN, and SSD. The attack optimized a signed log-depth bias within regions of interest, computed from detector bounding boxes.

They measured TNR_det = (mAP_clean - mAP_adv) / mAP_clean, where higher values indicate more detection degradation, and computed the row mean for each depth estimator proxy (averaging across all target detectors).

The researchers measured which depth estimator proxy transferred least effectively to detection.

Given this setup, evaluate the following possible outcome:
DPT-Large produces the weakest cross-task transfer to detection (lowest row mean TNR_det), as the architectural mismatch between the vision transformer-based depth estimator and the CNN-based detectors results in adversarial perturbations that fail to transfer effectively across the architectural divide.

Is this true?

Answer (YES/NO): NO